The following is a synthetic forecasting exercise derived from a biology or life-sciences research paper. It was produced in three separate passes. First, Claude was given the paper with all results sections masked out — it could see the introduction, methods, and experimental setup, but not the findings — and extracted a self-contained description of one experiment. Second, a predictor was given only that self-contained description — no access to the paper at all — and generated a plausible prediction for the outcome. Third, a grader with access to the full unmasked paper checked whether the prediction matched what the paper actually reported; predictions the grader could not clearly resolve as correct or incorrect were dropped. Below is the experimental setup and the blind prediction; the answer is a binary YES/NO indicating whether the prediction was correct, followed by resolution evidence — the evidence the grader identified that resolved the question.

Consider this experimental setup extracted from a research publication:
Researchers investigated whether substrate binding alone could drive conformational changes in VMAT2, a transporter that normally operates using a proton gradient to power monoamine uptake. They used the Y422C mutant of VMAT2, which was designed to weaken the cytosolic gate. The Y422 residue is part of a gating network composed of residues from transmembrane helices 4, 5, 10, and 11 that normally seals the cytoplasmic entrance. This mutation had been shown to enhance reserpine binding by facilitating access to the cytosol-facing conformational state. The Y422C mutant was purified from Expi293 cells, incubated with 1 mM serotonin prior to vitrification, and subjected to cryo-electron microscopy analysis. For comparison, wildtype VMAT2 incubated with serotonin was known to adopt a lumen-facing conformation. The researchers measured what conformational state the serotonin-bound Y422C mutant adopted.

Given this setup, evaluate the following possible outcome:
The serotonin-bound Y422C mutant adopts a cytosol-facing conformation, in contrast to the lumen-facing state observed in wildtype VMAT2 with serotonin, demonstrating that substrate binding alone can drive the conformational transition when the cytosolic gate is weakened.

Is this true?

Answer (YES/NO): NO